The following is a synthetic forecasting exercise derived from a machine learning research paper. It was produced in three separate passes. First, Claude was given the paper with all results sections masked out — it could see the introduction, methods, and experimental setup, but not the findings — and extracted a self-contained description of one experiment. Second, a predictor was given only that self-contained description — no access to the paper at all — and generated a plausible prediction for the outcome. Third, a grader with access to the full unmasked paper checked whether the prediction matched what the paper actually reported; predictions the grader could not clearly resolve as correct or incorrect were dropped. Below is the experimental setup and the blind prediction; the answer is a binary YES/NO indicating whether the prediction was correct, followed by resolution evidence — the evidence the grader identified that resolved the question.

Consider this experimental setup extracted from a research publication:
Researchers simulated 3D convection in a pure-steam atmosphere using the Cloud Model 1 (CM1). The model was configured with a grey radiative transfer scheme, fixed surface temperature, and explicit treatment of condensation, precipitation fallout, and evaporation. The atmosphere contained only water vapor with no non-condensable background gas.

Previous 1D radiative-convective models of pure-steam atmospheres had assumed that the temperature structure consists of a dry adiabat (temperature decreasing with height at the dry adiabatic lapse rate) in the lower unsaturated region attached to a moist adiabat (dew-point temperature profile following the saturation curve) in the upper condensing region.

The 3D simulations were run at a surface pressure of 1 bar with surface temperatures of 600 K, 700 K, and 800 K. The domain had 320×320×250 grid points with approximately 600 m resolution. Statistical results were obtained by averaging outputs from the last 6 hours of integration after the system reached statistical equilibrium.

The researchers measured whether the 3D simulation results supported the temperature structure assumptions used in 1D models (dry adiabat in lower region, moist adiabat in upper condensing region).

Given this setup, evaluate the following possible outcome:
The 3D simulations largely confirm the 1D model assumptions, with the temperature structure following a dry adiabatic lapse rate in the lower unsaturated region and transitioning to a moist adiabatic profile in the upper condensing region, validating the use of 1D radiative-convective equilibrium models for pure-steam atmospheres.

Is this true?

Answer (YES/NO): YES